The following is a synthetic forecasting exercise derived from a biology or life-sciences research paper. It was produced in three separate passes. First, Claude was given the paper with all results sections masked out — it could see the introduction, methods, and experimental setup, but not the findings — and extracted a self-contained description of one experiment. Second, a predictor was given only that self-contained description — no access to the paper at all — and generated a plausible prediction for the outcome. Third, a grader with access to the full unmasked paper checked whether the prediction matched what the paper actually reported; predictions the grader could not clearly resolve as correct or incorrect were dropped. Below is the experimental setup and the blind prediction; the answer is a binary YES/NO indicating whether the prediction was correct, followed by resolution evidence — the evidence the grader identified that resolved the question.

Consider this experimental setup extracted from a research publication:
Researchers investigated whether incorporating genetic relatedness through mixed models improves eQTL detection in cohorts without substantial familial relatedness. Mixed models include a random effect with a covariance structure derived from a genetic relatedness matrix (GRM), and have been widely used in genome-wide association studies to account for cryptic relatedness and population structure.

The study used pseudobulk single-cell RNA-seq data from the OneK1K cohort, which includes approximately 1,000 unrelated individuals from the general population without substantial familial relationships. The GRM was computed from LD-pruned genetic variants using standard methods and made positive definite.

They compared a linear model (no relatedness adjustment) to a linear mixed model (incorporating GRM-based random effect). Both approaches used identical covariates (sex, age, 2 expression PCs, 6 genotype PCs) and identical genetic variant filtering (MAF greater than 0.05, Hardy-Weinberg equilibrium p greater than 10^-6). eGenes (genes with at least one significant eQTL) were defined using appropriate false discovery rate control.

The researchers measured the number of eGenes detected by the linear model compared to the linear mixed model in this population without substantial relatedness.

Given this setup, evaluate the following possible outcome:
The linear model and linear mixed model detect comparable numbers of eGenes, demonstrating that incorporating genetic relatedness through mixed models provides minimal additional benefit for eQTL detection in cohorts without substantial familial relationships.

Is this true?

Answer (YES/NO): NO